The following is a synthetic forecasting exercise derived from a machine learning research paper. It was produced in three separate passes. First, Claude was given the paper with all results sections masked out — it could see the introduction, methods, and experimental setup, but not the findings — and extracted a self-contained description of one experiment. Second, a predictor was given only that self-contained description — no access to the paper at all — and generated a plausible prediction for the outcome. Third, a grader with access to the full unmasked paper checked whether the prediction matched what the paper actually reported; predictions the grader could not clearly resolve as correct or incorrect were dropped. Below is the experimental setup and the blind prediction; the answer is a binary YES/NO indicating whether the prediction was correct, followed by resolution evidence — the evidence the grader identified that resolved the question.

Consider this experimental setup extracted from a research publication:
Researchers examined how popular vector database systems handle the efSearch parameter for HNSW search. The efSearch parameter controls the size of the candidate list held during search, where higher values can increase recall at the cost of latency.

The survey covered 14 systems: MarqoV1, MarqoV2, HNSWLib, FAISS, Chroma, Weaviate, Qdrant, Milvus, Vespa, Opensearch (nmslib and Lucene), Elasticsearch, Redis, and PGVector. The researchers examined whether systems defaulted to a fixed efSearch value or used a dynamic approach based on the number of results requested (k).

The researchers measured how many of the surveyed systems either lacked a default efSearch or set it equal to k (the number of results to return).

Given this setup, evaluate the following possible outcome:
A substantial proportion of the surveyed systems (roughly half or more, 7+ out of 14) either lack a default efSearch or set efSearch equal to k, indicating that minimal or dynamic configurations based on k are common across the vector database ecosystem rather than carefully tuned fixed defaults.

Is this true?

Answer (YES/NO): NO